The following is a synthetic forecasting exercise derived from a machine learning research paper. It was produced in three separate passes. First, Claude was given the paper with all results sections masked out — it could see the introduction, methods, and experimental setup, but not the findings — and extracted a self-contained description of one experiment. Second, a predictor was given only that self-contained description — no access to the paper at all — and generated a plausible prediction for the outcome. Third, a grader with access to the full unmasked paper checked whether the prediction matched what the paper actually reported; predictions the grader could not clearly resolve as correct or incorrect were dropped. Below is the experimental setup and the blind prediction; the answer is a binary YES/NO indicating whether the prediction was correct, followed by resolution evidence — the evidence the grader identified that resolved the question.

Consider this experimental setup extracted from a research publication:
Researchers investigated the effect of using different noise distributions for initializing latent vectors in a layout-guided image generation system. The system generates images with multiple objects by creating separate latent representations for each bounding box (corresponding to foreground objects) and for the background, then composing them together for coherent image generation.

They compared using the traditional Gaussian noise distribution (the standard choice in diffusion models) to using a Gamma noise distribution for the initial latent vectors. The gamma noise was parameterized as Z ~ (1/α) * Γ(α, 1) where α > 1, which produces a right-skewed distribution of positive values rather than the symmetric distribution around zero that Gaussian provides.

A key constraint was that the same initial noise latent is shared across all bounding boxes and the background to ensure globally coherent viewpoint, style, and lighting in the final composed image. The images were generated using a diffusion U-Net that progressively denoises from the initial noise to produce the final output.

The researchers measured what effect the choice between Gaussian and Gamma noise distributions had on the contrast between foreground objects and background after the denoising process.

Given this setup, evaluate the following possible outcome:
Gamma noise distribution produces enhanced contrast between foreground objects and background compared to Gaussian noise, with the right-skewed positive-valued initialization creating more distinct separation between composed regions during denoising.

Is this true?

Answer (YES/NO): YES